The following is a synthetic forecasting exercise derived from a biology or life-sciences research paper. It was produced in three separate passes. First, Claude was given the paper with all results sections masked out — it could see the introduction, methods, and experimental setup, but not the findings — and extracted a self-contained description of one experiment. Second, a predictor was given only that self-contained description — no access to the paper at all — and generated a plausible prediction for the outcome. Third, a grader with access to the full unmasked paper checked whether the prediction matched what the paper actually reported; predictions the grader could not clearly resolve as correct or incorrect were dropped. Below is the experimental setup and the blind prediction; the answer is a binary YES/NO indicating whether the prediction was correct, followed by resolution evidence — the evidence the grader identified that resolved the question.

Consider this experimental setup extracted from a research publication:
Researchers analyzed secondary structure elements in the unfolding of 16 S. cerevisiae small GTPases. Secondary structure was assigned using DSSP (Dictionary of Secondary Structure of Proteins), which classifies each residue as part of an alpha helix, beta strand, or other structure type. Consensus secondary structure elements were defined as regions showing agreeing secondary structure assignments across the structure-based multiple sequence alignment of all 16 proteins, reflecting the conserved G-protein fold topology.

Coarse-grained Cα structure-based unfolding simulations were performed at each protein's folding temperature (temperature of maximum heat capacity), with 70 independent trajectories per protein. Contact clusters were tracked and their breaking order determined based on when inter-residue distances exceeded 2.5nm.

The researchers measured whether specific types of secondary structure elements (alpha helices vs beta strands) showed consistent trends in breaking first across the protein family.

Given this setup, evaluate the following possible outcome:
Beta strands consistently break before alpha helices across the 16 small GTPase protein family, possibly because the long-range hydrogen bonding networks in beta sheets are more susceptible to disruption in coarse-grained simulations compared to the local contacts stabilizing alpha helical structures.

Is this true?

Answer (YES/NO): NO